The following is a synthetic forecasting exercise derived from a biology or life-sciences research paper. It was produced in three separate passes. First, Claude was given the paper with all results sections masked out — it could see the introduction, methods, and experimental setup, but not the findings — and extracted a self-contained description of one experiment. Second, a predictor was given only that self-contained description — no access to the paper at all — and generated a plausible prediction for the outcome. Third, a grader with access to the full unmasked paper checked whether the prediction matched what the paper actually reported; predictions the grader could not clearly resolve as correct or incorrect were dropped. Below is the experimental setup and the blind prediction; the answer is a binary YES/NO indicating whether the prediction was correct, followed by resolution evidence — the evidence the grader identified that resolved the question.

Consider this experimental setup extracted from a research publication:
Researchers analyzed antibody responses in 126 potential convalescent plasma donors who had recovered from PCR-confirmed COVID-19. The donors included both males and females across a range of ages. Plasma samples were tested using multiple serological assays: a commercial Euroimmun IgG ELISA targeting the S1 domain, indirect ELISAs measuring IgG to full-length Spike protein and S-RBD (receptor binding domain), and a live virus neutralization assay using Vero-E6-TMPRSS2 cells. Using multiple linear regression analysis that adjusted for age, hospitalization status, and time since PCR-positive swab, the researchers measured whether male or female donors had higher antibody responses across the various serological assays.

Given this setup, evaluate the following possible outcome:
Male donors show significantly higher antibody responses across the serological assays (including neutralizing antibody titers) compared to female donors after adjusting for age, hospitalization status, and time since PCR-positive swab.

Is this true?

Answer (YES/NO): YES